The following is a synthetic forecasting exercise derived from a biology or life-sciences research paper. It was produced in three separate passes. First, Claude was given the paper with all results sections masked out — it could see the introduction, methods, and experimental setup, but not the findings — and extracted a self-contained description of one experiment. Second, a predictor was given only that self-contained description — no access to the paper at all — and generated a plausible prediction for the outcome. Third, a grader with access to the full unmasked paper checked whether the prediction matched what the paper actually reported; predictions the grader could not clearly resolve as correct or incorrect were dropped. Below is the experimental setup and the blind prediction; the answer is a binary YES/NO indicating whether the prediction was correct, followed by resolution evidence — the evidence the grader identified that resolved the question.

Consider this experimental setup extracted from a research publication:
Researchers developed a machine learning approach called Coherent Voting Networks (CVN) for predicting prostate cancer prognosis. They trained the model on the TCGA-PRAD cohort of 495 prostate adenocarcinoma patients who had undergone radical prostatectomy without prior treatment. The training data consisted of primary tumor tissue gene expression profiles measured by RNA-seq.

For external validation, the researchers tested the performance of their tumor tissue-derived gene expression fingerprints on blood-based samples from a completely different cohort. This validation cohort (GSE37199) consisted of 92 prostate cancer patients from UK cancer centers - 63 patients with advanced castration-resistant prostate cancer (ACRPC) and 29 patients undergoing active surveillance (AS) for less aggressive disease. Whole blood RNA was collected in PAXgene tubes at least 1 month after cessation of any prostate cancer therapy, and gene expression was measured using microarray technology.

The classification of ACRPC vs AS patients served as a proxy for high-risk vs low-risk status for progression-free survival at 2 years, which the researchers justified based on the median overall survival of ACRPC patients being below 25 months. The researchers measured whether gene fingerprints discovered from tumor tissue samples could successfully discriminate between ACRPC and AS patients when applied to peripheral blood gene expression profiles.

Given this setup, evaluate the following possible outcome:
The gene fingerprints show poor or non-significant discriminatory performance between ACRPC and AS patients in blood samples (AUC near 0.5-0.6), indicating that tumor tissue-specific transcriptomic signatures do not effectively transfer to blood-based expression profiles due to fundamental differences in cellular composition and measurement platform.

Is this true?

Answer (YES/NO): NO